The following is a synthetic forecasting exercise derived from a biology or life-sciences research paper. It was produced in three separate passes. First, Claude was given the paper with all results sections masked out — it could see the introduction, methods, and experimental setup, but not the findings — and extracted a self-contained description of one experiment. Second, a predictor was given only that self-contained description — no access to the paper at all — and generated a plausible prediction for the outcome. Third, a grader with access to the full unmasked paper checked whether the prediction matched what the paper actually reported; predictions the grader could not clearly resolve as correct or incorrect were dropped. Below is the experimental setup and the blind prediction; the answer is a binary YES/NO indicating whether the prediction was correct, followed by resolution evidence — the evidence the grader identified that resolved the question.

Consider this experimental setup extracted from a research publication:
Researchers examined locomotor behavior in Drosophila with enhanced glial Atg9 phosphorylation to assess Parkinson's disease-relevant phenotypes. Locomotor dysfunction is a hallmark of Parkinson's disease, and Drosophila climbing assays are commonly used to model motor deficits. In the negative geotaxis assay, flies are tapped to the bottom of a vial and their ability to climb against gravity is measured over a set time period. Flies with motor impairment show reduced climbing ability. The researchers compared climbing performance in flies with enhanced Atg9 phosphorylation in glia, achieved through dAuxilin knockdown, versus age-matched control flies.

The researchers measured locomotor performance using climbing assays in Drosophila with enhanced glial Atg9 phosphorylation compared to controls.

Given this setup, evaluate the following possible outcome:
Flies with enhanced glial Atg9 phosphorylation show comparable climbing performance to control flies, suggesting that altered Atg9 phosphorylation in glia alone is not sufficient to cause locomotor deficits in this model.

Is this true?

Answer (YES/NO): NO